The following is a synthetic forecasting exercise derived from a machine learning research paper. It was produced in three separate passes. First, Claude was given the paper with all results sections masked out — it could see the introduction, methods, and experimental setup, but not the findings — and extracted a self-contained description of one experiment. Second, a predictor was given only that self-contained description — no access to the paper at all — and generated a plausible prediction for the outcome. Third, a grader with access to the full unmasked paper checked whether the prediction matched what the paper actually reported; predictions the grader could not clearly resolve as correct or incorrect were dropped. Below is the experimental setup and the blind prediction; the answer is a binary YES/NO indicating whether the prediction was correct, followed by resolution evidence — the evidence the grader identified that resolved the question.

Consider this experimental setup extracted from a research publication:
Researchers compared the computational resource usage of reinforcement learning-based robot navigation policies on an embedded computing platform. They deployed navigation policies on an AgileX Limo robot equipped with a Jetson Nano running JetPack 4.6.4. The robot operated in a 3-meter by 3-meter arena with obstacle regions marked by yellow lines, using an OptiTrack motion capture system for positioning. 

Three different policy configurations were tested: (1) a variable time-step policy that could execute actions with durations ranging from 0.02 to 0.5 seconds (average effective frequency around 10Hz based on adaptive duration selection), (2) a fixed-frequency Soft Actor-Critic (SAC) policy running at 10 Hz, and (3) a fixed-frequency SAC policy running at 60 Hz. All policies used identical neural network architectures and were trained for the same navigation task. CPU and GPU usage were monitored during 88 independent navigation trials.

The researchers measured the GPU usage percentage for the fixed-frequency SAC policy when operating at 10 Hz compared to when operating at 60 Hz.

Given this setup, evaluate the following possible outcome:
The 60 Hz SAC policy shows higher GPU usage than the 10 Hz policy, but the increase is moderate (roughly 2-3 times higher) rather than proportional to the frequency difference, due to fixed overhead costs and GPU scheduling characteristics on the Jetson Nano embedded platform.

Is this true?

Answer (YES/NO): YES